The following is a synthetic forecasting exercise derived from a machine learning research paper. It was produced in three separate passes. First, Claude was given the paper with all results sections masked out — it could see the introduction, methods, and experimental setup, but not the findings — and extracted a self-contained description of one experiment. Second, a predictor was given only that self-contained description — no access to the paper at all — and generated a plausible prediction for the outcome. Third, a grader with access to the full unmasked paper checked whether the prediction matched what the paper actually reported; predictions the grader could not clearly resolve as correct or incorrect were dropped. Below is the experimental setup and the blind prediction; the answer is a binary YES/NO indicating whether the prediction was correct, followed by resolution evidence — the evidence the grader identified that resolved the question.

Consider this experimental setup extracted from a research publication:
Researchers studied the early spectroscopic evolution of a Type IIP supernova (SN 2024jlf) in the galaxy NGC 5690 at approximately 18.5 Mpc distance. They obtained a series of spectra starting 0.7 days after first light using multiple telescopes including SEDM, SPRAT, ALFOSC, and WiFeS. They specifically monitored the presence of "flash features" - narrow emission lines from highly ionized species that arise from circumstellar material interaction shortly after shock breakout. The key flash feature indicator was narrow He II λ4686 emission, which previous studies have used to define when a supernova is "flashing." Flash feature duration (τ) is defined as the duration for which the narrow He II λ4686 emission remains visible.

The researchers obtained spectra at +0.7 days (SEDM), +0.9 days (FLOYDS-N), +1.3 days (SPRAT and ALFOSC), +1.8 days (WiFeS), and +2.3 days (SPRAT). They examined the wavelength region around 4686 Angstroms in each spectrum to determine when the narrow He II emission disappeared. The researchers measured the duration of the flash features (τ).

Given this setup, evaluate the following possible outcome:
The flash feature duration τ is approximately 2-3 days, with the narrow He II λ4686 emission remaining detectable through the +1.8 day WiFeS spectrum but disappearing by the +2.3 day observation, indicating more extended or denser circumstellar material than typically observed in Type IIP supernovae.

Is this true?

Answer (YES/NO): NO